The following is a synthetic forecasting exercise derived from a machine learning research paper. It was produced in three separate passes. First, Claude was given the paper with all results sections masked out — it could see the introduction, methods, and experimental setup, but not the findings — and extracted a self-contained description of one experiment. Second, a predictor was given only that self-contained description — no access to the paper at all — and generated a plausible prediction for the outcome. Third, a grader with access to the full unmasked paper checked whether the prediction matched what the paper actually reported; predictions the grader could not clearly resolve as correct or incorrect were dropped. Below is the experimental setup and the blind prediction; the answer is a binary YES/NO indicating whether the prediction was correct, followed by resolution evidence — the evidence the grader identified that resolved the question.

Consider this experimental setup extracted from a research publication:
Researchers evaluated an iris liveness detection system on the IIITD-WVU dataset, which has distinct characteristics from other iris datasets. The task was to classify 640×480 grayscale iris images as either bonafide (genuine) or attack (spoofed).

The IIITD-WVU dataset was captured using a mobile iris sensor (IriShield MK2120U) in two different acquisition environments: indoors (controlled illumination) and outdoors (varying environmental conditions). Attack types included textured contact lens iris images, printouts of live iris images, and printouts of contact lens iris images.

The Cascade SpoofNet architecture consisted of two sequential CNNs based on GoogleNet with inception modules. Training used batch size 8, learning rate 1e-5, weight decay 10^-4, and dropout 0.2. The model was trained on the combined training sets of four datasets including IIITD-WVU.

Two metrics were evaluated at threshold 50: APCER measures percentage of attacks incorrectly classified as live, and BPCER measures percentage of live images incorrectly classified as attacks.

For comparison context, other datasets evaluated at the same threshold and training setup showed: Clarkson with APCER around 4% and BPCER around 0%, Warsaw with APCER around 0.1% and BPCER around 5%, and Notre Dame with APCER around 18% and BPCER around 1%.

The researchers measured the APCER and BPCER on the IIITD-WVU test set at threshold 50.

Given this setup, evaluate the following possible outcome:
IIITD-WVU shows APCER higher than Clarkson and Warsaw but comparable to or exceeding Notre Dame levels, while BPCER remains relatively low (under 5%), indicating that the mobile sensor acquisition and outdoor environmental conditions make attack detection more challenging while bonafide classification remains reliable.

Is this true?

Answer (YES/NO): NO